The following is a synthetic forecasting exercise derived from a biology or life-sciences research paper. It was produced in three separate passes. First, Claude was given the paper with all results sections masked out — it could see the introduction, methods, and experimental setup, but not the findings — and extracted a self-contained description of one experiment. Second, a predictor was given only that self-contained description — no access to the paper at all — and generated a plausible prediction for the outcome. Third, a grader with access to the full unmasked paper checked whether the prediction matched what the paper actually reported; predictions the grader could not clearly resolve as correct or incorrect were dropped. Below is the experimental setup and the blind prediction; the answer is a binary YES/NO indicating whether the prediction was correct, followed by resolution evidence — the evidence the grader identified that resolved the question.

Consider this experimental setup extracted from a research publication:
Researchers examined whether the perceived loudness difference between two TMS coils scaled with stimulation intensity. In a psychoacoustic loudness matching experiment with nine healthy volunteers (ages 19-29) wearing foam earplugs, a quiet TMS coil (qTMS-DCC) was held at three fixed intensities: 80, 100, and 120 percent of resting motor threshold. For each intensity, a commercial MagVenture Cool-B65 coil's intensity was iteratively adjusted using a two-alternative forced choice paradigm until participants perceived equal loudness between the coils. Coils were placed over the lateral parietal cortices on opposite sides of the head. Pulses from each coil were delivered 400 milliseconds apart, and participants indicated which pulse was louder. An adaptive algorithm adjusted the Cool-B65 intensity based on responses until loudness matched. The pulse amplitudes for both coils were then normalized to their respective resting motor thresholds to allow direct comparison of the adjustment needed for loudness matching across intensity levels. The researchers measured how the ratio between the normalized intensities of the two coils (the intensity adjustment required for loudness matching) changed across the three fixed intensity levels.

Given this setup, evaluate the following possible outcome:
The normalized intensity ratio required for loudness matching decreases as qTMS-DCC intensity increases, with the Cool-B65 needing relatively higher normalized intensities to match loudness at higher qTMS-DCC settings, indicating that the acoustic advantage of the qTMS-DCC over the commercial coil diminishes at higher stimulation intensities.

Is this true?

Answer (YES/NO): NO